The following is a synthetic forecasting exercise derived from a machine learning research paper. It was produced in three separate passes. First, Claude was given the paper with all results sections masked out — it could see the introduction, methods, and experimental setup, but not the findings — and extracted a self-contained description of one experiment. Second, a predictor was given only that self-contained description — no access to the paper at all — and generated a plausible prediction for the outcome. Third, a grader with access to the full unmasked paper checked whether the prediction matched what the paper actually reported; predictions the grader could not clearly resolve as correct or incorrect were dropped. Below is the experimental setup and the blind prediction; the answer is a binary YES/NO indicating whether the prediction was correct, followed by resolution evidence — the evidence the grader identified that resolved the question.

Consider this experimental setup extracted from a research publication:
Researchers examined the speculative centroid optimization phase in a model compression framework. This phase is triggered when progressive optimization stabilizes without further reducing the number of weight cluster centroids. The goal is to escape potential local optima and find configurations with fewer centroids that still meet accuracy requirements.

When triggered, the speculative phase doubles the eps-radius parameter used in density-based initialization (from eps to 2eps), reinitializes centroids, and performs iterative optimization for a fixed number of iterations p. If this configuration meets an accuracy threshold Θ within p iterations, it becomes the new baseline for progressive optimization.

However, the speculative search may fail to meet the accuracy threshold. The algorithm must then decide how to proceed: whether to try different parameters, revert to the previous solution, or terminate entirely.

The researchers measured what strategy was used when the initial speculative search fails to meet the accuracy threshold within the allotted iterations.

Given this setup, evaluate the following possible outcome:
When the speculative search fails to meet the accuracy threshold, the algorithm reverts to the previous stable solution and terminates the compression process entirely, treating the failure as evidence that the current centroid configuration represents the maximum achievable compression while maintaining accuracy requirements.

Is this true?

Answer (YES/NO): NO